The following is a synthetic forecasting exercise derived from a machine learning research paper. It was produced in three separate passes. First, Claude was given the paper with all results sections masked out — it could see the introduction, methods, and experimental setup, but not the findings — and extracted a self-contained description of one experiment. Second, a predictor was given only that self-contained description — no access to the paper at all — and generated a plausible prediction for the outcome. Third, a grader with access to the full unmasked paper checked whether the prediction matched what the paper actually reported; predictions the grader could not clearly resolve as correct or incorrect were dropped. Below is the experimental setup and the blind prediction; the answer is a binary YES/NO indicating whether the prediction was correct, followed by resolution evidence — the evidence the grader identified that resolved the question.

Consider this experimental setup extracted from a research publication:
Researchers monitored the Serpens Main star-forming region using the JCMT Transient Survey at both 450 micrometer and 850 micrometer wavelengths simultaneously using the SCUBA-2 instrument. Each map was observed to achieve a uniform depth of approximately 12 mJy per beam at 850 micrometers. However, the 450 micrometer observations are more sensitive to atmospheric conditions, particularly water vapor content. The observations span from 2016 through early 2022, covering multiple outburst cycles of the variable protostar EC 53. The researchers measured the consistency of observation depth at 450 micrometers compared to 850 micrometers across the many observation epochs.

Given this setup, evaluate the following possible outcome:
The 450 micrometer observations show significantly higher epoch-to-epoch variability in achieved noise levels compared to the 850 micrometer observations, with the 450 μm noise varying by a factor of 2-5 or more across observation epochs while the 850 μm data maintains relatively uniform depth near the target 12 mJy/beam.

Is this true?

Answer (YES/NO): YES